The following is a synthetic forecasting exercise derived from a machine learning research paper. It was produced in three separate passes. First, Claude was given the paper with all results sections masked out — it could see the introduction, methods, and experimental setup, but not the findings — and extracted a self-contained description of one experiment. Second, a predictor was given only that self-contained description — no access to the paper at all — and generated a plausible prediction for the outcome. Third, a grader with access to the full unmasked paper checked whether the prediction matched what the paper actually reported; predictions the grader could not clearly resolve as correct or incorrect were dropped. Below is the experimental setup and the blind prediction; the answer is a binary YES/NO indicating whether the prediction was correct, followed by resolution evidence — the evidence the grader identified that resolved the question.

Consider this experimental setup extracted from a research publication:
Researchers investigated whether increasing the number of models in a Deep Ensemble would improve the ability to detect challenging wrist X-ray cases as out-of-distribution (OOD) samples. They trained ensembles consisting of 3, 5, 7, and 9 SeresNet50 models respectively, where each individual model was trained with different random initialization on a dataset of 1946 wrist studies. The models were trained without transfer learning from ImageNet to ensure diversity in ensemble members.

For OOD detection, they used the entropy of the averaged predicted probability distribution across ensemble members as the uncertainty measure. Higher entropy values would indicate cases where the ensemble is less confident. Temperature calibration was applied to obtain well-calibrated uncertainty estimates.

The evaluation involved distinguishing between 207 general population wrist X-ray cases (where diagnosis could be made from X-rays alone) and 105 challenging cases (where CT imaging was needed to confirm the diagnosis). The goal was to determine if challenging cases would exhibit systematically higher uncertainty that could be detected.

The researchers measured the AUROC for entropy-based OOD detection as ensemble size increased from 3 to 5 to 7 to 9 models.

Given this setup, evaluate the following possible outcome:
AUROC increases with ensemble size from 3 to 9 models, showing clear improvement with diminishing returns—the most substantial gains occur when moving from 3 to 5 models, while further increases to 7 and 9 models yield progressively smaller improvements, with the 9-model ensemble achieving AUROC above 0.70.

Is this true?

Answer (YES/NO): NO